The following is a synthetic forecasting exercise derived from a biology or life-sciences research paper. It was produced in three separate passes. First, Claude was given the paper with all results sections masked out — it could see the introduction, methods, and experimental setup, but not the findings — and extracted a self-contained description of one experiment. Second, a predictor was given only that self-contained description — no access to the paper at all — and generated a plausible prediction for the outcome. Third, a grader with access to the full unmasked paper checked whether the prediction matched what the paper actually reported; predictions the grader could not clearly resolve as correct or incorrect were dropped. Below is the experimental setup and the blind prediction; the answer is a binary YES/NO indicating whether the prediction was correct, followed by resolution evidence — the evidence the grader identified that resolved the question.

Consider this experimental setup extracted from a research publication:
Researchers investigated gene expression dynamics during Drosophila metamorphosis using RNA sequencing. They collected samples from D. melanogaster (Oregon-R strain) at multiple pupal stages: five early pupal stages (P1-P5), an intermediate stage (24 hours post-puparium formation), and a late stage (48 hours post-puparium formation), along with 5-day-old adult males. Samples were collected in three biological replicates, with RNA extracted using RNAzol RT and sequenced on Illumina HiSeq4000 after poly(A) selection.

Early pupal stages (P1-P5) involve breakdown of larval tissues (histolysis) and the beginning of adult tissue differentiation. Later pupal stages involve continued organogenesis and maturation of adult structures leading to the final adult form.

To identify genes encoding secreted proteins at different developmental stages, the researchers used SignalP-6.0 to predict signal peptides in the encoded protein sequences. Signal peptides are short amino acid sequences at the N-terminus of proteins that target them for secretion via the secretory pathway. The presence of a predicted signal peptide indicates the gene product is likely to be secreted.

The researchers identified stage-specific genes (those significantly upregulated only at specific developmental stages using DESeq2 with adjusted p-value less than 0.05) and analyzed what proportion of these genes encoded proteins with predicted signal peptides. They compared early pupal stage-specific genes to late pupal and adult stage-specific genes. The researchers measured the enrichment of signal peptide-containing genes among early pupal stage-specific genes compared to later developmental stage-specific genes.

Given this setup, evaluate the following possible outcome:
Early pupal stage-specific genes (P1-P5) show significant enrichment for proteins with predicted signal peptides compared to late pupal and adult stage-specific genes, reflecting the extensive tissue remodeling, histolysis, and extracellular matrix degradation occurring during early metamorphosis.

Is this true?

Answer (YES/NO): NO